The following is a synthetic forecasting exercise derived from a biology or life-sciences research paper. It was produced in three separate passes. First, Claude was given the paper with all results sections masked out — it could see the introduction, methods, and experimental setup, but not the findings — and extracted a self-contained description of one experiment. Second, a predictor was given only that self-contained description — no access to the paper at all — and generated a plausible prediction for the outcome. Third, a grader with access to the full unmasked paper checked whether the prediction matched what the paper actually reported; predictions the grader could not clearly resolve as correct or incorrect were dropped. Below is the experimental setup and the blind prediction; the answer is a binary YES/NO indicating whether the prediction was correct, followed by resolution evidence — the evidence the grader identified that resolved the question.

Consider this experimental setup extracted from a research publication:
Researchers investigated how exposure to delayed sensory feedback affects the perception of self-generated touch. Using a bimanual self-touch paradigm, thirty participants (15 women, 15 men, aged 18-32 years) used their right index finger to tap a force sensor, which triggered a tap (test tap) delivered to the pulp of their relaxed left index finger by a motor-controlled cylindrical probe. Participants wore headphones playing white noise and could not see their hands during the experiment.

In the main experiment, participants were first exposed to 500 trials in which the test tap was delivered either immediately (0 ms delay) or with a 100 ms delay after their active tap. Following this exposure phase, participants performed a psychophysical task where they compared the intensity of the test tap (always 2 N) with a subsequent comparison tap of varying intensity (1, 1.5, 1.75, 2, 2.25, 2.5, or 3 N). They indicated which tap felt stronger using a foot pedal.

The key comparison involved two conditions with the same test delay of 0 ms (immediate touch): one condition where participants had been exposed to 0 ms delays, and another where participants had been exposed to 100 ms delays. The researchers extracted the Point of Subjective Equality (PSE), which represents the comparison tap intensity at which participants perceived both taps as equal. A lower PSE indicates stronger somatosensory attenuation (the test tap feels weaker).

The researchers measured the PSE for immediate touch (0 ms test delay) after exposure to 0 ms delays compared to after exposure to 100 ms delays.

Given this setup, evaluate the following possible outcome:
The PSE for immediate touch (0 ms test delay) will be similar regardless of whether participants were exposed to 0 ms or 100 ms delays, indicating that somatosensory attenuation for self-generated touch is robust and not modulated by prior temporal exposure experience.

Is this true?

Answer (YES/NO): NO